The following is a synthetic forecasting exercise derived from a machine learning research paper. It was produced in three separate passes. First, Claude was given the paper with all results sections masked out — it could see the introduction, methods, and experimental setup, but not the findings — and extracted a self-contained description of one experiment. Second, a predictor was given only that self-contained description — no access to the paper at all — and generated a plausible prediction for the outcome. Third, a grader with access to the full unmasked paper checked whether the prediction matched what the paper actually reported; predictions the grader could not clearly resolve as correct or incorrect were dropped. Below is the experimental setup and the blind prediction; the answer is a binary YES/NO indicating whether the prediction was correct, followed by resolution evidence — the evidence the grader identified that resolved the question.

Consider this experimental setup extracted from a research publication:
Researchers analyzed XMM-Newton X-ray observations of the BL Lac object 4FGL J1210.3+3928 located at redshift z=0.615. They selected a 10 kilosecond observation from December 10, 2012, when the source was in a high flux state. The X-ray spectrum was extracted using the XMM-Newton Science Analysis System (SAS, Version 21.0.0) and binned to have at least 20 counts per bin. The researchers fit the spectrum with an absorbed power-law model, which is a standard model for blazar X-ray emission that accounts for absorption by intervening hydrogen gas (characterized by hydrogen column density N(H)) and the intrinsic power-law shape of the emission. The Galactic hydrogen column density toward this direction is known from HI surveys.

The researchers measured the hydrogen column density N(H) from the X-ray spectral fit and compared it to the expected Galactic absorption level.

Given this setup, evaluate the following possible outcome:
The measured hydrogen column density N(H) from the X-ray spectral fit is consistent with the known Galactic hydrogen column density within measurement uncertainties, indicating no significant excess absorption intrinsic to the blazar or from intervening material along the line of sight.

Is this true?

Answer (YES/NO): YES